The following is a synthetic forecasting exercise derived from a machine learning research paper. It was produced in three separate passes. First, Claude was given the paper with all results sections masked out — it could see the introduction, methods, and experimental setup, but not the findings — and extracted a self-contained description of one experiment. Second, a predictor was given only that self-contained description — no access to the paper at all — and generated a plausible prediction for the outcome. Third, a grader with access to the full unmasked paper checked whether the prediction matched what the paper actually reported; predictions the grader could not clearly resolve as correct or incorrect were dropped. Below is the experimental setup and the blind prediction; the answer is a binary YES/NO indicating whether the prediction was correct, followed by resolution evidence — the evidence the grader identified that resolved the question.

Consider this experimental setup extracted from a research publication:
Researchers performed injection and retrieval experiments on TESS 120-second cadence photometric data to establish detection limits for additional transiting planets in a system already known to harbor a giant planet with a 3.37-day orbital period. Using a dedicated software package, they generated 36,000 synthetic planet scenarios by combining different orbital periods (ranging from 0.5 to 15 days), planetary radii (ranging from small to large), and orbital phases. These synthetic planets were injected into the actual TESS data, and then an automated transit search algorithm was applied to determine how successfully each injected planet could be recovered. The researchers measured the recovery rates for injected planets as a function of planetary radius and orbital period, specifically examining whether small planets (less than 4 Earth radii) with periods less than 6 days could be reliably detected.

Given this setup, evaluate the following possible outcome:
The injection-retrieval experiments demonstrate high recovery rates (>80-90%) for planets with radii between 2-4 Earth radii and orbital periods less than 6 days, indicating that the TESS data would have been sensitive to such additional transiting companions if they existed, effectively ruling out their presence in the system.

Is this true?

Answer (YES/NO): NO